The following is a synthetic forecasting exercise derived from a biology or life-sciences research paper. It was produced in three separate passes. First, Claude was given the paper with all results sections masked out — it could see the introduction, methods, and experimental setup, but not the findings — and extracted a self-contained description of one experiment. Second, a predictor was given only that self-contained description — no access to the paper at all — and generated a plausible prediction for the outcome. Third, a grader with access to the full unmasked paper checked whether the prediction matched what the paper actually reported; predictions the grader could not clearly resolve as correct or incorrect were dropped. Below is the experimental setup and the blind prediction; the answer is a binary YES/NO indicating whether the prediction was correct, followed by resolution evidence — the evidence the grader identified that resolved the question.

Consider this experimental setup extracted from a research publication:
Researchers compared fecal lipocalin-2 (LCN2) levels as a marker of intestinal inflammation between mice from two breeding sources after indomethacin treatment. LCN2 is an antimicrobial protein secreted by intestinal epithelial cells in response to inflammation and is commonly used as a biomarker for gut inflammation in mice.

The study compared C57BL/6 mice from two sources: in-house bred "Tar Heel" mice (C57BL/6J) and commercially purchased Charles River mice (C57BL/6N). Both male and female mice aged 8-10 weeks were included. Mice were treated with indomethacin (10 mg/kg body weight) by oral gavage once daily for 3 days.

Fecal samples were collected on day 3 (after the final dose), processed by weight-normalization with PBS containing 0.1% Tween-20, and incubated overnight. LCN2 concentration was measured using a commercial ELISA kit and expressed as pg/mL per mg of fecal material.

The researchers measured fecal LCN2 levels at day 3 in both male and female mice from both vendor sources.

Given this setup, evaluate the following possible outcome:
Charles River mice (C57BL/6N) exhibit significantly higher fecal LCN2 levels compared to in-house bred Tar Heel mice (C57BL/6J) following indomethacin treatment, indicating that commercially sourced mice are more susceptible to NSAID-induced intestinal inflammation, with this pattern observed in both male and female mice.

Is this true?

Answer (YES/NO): NO